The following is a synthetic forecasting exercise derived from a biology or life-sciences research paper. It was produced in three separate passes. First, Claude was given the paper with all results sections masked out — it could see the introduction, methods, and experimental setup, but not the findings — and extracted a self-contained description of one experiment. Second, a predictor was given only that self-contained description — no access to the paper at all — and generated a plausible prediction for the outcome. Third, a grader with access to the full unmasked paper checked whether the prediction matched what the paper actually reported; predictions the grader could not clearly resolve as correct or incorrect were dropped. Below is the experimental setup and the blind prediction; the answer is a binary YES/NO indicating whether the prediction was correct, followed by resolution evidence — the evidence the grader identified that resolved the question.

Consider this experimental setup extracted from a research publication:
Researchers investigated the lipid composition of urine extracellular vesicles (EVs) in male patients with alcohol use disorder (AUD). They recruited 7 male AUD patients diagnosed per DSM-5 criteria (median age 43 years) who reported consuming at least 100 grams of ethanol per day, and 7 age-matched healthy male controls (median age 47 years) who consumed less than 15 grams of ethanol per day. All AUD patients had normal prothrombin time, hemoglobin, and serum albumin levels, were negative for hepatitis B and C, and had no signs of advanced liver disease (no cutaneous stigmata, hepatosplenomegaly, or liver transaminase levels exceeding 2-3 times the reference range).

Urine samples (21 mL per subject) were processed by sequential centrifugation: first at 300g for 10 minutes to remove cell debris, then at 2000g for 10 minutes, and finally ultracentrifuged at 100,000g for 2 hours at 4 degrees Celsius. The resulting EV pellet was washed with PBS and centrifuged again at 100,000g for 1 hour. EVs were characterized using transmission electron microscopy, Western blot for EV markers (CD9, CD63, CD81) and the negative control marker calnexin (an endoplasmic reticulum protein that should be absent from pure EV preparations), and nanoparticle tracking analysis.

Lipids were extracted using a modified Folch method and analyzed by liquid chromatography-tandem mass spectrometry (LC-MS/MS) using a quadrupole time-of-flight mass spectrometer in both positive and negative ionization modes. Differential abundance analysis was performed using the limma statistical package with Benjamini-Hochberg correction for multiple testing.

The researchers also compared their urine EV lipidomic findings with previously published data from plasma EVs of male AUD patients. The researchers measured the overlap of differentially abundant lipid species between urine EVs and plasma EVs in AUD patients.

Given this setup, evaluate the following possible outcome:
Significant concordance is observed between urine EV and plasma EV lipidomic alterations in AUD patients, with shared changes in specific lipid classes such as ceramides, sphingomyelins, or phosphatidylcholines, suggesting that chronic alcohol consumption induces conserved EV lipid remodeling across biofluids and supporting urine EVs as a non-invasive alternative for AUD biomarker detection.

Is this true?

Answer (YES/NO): NO